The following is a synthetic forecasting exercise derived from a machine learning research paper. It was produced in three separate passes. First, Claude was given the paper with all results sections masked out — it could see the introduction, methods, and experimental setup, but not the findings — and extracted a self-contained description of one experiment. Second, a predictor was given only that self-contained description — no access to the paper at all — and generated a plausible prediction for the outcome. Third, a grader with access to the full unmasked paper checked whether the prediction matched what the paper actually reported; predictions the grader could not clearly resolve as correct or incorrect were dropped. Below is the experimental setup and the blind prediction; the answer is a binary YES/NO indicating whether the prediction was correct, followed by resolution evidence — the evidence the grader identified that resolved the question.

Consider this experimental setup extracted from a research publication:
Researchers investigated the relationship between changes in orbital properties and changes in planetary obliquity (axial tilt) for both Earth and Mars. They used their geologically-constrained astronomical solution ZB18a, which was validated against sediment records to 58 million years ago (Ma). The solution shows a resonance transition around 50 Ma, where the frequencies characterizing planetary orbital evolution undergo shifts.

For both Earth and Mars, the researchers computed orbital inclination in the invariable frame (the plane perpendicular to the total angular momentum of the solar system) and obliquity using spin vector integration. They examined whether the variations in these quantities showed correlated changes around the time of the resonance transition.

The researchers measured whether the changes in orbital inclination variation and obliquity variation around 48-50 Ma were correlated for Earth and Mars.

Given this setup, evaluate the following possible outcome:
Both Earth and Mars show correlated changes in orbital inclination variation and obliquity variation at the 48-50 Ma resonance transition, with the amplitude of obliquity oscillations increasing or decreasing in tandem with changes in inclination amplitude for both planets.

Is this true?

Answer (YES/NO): NO